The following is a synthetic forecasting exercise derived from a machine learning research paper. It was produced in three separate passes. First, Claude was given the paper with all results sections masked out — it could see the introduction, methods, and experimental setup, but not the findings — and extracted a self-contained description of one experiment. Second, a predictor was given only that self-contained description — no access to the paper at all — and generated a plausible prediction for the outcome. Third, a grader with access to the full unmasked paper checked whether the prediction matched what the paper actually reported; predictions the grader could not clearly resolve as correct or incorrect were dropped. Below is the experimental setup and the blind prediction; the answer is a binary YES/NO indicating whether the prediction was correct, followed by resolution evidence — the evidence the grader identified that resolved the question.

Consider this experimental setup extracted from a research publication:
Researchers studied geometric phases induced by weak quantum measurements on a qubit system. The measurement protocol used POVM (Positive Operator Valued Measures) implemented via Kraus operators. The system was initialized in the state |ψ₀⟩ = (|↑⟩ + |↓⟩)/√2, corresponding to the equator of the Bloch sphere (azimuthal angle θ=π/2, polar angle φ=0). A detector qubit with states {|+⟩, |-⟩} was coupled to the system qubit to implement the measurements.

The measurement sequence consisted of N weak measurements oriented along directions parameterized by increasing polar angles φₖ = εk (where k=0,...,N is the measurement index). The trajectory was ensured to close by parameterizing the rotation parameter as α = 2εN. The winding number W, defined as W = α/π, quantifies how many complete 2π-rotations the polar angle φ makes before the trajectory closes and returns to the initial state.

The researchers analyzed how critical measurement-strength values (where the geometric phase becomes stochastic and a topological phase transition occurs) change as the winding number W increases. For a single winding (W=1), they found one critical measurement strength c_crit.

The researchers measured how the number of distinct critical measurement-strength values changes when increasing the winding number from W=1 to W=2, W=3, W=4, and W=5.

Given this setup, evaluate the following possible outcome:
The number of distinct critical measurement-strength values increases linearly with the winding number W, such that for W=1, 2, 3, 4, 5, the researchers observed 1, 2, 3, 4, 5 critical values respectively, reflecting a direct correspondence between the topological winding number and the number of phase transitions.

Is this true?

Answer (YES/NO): NO